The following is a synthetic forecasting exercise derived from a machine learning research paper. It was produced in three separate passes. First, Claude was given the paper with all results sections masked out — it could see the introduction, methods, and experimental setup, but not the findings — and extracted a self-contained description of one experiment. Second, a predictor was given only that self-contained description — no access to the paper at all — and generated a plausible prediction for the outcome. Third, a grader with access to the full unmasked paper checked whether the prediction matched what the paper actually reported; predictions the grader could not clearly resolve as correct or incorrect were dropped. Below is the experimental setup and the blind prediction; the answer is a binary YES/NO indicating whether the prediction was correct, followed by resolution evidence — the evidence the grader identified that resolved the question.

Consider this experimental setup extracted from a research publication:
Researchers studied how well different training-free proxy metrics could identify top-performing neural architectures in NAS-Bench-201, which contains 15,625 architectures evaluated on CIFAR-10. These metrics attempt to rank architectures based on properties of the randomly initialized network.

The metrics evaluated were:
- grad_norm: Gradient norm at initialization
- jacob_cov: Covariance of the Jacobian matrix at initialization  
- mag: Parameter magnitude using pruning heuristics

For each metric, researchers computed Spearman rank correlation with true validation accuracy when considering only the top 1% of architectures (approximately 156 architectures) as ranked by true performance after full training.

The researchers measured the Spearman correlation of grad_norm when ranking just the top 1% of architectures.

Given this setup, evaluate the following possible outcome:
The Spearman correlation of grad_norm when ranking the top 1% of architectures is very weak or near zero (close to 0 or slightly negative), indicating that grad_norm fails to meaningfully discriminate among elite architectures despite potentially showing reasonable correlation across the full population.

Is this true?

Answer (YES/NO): NO